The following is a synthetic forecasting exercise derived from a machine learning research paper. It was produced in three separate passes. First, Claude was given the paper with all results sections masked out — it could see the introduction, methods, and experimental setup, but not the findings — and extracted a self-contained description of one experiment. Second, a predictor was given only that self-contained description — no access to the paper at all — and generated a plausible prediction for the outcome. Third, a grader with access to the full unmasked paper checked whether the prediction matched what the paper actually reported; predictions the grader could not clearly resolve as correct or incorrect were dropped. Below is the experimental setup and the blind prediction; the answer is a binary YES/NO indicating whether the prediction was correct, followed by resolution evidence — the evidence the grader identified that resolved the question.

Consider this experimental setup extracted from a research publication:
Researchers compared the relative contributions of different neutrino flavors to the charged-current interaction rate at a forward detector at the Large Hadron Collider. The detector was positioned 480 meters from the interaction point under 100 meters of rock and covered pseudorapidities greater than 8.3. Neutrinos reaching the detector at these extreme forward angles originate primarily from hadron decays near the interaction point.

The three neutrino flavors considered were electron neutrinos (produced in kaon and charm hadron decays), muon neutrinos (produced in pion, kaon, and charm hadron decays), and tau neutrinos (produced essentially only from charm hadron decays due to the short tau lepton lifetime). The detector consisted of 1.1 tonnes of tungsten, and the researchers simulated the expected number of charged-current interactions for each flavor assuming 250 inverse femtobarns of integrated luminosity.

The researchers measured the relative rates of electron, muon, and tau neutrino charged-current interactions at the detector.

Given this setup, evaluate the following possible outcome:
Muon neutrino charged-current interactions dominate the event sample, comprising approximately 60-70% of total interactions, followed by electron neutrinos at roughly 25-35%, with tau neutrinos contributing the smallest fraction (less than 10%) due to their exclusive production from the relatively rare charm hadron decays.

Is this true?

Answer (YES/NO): NO